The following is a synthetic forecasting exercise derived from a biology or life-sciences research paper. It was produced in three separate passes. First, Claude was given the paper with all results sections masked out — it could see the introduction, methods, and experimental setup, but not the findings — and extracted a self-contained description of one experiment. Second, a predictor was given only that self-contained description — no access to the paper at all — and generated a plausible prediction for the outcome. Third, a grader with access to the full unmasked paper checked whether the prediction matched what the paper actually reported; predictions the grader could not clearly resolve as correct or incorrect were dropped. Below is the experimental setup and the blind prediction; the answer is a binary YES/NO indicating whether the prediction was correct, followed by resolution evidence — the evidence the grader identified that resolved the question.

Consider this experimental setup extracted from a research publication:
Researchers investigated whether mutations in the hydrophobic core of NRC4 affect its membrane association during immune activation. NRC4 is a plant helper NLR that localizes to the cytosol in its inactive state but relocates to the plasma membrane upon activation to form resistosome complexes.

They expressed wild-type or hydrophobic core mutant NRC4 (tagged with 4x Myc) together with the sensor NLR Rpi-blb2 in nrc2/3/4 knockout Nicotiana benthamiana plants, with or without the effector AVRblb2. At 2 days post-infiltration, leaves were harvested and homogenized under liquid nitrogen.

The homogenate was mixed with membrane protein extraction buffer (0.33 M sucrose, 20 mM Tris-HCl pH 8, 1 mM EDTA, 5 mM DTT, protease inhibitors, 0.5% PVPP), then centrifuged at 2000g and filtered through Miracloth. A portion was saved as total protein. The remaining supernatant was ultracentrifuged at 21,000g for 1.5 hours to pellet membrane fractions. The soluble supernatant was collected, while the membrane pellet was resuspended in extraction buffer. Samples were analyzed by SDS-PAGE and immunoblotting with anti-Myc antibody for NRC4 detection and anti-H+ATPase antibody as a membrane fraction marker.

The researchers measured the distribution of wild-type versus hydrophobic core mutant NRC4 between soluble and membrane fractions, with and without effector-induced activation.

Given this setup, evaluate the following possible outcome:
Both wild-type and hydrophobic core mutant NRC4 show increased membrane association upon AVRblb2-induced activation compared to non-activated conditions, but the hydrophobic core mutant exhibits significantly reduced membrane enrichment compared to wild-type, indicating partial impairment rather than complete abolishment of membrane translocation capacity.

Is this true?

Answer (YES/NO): NO